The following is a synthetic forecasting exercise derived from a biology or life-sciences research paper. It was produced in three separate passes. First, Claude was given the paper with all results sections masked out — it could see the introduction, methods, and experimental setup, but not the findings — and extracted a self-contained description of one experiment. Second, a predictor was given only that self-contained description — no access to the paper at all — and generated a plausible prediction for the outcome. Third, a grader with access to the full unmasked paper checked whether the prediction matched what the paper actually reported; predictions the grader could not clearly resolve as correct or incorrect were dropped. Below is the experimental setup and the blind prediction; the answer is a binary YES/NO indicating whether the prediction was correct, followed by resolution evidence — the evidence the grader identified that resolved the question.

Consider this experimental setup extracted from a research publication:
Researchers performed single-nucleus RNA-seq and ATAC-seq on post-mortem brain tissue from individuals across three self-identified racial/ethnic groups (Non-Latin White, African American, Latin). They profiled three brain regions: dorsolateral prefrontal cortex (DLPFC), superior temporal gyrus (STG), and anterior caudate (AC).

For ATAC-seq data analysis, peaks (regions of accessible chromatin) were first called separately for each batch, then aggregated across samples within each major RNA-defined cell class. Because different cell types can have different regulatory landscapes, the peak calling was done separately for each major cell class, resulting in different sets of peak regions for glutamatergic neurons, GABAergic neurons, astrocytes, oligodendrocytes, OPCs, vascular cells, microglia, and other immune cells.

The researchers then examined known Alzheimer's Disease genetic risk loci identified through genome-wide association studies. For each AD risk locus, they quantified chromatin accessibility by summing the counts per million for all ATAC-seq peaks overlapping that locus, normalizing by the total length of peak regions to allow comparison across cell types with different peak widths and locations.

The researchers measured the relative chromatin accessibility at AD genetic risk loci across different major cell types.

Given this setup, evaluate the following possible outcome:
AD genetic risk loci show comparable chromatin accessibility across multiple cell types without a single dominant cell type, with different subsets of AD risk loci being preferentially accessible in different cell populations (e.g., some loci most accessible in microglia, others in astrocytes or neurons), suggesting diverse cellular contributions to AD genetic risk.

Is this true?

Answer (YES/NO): YES